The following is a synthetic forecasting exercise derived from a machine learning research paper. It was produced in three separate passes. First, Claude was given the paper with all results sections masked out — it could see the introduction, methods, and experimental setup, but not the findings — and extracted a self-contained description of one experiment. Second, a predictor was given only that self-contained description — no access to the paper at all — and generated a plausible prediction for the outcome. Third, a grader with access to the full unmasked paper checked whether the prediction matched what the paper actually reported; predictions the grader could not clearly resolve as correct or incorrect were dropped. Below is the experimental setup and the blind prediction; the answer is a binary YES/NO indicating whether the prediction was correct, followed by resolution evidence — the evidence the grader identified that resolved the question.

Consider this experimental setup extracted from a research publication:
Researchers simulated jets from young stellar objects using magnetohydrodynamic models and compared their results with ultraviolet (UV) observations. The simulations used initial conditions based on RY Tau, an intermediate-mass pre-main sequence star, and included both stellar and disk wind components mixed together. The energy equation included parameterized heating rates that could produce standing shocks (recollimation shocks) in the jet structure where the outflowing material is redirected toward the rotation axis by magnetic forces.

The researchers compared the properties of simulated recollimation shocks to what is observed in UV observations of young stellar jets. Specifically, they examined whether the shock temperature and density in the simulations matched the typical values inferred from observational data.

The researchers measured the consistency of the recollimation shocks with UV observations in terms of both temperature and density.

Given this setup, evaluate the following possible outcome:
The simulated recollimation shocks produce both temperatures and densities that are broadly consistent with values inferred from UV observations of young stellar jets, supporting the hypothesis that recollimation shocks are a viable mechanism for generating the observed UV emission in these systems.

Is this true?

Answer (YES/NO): NO